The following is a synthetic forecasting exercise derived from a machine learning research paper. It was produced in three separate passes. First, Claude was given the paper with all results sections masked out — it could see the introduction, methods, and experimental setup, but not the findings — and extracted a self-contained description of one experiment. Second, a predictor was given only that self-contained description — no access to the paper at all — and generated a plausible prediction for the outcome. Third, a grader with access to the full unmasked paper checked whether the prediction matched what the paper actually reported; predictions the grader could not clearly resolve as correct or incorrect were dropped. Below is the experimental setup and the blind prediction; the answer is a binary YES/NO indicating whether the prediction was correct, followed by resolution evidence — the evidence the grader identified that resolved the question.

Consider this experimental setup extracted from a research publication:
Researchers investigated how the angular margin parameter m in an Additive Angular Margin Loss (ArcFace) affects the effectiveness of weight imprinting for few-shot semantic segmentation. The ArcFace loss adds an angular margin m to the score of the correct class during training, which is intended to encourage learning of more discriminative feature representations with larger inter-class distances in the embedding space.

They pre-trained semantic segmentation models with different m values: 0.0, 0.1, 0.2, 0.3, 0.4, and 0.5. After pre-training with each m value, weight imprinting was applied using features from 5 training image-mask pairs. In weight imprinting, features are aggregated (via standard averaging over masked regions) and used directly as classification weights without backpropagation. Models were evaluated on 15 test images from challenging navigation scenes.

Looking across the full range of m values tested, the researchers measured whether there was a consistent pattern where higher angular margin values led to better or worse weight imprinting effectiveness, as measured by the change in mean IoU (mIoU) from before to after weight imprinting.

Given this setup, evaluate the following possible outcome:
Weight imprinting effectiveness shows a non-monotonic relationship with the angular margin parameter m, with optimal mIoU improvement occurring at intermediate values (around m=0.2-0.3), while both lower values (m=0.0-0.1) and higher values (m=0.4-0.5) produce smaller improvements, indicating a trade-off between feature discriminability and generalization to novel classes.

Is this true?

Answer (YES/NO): NO